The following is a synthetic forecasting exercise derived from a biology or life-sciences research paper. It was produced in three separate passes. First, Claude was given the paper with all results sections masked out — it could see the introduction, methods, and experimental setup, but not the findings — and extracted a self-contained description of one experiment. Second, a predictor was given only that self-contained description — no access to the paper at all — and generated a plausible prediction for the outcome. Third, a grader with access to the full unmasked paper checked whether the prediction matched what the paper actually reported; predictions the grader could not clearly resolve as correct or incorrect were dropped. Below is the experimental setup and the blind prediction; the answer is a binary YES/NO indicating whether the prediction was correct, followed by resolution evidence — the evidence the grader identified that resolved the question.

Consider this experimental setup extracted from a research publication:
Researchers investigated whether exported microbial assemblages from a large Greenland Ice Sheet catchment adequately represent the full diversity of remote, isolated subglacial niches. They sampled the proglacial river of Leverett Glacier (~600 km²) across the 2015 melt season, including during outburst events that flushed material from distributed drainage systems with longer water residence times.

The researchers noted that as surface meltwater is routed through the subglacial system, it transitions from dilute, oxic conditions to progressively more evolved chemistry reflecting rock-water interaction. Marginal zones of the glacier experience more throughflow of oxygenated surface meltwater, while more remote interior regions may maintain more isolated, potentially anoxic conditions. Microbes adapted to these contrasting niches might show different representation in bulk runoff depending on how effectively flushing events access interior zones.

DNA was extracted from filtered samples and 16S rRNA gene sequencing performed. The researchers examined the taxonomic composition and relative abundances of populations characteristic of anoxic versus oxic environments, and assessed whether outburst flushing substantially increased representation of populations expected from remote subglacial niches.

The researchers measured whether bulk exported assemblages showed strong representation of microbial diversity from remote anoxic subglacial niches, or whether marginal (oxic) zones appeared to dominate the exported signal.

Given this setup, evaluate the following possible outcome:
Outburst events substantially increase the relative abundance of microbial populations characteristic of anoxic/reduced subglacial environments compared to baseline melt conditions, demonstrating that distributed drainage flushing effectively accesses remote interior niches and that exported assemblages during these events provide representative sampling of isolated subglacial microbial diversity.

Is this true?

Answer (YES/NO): NO